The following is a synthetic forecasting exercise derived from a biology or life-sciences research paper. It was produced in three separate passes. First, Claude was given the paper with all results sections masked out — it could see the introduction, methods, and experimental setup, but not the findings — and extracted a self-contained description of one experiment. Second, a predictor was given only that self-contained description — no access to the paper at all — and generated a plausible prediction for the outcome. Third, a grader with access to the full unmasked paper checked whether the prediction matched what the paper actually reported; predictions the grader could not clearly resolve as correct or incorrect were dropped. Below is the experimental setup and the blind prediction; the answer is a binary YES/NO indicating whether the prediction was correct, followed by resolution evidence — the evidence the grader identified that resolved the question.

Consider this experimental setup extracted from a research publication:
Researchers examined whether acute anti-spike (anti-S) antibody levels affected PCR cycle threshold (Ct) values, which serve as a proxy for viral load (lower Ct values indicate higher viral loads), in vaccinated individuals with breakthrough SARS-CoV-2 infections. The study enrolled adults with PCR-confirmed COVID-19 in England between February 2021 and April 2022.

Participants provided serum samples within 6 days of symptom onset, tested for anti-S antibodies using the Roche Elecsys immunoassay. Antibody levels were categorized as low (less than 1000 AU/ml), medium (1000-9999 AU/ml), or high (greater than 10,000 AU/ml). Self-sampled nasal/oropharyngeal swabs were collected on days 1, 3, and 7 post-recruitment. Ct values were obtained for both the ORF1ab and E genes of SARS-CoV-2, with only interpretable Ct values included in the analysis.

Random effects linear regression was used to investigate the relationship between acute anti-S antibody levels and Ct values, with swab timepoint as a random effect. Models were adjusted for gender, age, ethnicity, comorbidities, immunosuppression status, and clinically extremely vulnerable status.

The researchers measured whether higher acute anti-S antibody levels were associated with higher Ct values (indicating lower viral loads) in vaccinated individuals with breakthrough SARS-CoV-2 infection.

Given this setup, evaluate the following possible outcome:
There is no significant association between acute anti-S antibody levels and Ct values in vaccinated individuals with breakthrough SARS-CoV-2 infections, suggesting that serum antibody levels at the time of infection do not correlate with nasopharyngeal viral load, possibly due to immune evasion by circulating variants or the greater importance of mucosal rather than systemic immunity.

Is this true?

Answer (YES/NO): NO